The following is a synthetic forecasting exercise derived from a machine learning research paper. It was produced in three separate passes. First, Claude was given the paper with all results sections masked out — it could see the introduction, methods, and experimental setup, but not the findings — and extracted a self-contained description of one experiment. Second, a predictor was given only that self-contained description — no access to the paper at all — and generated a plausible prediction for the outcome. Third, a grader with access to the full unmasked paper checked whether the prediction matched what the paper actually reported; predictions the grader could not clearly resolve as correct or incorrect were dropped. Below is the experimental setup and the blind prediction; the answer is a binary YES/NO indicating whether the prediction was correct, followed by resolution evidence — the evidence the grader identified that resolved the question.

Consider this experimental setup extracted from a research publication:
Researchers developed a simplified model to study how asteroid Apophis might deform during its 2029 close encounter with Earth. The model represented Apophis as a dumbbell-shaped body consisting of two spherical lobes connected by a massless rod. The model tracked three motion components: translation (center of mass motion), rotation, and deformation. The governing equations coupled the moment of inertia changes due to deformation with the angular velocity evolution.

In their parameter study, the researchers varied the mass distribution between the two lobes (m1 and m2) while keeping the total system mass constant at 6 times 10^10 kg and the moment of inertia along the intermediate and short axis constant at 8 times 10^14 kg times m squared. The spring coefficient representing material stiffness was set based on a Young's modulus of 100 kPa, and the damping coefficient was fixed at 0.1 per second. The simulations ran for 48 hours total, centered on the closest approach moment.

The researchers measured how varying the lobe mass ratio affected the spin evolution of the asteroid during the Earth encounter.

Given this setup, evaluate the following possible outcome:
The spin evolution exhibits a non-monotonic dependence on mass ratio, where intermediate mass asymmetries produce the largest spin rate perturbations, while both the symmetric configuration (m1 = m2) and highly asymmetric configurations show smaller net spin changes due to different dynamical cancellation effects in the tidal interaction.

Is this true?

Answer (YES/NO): NO